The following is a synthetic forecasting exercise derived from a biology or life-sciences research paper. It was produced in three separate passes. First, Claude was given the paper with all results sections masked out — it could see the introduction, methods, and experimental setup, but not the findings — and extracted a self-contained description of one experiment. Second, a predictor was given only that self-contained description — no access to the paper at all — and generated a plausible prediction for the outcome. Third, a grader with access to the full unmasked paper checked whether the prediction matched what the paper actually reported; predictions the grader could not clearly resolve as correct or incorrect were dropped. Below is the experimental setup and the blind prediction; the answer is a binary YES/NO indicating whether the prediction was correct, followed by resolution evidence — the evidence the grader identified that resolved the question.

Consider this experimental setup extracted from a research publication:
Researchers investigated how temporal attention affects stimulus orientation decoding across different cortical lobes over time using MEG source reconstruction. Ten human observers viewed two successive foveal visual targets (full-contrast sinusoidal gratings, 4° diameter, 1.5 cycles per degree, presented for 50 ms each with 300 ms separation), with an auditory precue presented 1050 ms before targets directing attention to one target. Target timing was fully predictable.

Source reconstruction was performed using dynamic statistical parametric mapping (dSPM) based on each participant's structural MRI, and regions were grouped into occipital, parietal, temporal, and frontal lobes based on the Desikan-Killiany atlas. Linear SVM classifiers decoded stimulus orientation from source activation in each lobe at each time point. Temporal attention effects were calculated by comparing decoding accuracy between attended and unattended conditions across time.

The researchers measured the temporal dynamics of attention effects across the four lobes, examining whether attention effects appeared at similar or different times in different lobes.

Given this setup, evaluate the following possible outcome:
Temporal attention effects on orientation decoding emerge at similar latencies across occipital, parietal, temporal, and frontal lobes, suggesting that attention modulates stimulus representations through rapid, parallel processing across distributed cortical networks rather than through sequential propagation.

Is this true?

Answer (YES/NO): NO